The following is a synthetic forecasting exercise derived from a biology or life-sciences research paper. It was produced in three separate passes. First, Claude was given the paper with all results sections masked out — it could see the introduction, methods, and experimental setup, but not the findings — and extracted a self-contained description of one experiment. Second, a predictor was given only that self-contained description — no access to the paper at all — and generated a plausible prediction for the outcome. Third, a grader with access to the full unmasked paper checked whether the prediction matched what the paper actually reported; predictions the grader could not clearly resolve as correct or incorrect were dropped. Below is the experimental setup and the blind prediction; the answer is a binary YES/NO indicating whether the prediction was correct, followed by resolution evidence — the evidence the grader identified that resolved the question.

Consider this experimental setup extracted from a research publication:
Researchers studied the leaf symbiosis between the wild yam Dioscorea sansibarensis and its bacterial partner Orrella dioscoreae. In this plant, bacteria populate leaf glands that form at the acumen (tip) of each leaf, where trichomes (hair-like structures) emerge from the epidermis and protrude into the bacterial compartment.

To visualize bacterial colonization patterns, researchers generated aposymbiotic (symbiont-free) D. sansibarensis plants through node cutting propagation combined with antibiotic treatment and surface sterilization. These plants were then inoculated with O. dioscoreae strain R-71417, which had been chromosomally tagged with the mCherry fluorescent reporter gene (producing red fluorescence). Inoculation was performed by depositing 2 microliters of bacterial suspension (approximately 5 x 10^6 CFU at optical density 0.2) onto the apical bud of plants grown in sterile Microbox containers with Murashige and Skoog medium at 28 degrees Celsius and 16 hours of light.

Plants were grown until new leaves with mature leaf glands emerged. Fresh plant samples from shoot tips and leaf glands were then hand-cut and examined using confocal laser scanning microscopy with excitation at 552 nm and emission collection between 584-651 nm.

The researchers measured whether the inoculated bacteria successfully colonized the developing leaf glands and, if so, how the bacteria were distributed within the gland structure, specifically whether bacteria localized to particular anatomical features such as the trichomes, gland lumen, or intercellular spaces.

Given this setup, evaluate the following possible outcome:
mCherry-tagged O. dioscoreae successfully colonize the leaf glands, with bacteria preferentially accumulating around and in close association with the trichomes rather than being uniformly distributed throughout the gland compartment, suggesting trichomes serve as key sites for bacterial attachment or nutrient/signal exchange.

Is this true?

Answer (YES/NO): YES